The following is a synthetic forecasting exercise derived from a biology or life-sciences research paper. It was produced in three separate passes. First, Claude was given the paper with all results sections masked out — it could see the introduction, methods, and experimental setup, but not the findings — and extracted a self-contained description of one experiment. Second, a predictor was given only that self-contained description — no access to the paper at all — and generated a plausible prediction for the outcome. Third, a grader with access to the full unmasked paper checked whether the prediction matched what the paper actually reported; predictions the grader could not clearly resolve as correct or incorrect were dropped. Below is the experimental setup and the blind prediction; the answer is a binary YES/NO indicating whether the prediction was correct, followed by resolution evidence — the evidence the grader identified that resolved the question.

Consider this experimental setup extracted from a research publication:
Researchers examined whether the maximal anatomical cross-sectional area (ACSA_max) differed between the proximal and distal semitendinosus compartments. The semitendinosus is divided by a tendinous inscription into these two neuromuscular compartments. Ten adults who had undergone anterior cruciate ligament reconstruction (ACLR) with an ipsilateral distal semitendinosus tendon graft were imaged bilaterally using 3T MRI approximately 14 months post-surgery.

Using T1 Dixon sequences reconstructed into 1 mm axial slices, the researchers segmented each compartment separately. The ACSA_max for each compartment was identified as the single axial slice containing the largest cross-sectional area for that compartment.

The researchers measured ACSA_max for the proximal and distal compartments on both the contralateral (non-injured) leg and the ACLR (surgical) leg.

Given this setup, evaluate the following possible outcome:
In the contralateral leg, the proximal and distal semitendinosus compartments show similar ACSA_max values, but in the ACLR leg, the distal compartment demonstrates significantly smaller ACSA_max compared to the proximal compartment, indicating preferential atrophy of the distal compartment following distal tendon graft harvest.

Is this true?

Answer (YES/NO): NO